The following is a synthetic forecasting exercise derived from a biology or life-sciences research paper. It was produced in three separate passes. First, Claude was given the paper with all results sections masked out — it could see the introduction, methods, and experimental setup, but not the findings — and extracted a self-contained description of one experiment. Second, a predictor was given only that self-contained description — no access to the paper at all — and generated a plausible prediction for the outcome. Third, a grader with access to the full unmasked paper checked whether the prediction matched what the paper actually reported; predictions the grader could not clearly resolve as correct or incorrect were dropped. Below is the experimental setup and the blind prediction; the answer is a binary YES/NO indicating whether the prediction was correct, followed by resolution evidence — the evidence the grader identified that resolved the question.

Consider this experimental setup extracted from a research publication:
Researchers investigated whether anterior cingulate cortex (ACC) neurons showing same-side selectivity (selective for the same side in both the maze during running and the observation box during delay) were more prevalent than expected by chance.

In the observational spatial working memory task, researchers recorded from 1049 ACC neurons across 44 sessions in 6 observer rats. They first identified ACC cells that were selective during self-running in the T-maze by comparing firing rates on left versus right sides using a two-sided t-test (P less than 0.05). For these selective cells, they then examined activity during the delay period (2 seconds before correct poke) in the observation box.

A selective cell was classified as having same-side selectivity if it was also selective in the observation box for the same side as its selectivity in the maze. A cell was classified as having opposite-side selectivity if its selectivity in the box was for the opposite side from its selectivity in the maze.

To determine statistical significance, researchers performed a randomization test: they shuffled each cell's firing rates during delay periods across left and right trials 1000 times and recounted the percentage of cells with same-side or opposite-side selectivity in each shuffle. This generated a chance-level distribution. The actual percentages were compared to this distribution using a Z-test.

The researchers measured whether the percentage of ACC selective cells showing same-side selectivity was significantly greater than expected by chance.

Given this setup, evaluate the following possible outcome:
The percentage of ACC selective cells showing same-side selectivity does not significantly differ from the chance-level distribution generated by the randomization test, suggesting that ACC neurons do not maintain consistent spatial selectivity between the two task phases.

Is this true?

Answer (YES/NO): NO